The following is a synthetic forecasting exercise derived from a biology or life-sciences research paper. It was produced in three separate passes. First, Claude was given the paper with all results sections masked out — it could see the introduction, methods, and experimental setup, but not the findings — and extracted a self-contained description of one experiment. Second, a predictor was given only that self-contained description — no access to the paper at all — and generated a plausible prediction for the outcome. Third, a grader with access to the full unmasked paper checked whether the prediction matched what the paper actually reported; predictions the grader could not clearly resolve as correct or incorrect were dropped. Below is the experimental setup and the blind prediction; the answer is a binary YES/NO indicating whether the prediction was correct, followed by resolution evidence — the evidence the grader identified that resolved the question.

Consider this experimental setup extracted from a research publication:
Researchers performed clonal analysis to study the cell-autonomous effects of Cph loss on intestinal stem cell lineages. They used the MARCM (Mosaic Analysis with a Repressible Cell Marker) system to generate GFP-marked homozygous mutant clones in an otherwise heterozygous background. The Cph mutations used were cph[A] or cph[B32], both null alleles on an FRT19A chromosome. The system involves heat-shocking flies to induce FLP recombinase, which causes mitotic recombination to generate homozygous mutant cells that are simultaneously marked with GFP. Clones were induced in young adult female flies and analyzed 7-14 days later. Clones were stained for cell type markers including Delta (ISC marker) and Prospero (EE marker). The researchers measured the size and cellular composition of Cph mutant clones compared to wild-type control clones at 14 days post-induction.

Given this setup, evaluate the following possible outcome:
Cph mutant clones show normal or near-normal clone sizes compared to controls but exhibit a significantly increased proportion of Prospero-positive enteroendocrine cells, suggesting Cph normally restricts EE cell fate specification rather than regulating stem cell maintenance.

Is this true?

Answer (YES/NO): NO